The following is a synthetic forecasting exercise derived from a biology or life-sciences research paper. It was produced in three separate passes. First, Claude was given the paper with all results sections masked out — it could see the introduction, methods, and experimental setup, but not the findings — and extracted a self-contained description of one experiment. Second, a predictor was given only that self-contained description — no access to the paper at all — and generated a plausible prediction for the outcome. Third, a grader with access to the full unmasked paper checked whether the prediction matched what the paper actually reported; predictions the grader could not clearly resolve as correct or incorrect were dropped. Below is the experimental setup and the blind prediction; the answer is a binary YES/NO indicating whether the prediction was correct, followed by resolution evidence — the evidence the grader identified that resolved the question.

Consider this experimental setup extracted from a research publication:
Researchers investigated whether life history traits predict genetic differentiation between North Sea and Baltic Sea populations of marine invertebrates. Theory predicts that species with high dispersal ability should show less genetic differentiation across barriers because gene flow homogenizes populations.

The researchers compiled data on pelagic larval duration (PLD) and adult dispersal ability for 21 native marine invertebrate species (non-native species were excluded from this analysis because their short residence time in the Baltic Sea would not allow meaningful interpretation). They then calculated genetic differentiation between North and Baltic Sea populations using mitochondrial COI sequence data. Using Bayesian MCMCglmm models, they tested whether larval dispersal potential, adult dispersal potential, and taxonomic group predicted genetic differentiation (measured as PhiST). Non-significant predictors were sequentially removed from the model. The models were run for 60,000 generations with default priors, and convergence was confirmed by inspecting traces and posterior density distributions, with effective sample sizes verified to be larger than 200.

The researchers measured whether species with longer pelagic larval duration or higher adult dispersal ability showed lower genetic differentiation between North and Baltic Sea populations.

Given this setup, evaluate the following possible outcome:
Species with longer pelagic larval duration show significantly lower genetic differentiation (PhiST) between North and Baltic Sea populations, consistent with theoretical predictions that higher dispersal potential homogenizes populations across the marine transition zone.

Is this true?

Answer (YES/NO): NO